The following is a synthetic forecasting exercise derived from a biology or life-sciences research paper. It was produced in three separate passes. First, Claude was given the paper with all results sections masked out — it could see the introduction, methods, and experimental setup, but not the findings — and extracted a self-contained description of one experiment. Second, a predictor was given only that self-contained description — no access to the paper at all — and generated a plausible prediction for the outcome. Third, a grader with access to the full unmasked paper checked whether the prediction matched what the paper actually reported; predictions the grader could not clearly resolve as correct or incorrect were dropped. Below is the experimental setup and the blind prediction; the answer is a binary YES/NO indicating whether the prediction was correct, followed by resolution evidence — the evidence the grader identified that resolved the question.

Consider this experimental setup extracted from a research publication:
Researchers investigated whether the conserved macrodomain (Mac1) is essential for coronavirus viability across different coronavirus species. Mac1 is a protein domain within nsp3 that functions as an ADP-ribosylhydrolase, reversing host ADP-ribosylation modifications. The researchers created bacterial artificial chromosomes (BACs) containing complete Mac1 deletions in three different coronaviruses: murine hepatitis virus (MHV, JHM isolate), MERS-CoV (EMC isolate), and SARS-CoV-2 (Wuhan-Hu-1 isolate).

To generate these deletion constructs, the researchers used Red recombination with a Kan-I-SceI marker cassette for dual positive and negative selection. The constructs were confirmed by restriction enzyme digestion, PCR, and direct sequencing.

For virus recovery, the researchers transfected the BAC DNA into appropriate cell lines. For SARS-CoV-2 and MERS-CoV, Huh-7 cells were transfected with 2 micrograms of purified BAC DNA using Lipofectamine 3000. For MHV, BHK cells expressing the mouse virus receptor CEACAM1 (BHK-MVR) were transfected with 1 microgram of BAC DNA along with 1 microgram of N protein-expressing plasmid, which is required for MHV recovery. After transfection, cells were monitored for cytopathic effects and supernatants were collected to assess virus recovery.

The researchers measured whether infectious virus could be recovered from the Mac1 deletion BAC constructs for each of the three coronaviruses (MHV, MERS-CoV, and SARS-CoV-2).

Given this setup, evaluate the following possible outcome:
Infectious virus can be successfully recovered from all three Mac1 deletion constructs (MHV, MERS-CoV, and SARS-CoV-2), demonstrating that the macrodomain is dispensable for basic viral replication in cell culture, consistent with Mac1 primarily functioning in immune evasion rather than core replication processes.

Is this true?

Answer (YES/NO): NO